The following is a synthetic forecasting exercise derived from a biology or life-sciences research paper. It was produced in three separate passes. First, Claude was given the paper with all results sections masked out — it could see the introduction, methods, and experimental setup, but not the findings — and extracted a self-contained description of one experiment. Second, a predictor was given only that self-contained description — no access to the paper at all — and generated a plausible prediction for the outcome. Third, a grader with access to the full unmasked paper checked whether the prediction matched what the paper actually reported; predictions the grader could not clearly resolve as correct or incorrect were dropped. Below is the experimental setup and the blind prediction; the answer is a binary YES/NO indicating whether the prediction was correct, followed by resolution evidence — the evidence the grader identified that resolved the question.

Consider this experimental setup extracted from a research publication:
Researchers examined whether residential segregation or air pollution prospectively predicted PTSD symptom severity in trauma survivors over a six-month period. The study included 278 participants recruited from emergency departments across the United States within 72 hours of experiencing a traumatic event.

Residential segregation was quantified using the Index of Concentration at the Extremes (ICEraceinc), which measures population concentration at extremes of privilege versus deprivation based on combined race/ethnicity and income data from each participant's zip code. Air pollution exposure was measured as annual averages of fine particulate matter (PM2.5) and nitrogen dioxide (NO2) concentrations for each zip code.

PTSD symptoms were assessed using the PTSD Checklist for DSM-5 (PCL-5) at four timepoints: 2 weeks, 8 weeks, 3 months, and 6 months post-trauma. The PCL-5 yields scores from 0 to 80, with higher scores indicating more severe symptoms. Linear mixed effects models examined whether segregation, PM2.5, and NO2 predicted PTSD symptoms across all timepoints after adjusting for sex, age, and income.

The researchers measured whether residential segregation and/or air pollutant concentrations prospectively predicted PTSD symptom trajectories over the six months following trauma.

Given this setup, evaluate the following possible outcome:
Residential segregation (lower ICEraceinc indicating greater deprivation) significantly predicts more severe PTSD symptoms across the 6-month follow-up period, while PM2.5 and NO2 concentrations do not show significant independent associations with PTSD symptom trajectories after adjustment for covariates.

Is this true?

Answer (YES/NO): NO